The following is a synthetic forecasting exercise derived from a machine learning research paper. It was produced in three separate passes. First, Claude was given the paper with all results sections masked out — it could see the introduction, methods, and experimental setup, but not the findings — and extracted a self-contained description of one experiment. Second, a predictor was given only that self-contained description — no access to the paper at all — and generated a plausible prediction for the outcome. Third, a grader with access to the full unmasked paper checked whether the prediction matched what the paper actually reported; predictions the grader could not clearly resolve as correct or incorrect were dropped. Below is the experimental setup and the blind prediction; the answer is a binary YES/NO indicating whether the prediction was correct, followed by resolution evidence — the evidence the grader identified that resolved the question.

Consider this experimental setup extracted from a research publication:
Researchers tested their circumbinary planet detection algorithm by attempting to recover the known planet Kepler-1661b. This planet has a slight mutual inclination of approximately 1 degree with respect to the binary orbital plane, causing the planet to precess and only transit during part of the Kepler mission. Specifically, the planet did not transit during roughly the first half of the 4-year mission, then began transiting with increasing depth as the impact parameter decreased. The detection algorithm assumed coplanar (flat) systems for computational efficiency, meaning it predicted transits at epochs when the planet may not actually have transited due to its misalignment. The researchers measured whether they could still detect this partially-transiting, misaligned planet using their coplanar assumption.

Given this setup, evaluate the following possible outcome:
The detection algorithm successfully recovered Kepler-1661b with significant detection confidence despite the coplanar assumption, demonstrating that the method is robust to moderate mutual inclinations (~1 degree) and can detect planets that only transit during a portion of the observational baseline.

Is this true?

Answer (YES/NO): YES